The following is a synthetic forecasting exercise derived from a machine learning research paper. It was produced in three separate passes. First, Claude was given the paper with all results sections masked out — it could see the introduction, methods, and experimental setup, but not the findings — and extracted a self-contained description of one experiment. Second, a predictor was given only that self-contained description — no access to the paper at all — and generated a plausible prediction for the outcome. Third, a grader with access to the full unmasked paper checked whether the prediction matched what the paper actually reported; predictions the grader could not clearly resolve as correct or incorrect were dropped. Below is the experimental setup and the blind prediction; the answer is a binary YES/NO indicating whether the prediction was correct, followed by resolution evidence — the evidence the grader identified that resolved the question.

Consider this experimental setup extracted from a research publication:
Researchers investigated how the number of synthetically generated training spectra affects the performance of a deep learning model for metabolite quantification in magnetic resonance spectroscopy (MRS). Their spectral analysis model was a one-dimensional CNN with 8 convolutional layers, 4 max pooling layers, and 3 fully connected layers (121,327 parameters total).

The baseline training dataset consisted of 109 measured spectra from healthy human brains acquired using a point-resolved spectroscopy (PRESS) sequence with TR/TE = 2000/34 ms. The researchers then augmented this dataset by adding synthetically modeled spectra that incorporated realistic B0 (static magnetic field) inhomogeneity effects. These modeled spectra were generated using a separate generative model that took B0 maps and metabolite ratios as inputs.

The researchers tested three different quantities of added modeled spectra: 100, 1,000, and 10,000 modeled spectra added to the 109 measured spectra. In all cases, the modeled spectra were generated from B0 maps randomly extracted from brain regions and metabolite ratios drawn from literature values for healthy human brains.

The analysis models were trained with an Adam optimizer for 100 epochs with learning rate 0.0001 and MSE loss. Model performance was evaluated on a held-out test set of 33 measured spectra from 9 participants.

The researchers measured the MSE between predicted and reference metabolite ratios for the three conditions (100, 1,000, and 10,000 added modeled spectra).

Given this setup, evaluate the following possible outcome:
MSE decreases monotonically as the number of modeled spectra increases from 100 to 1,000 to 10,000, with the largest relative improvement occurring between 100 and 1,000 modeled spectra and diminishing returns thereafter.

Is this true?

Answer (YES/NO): NO